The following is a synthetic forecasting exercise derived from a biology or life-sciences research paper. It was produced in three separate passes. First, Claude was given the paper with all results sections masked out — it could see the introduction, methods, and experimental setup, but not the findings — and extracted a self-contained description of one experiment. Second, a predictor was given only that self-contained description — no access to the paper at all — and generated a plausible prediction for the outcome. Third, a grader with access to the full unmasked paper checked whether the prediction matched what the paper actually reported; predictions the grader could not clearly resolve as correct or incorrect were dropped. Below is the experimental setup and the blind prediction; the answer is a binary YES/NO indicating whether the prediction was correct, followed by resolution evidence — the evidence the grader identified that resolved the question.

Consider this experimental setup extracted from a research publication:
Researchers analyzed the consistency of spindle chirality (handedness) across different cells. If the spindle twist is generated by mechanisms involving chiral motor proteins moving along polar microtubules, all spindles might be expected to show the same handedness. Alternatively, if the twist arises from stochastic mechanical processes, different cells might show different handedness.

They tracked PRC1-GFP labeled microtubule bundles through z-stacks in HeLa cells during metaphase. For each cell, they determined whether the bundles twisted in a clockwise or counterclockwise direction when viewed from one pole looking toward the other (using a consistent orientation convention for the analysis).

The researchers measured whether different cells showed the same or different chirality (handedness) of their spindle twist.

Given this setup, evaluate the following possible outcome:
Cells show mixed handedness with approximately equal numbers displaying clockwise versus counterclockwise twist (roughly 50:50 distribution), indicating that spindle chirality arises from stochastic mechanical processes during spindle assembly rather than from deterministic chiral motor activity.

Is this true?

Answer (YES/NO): NO